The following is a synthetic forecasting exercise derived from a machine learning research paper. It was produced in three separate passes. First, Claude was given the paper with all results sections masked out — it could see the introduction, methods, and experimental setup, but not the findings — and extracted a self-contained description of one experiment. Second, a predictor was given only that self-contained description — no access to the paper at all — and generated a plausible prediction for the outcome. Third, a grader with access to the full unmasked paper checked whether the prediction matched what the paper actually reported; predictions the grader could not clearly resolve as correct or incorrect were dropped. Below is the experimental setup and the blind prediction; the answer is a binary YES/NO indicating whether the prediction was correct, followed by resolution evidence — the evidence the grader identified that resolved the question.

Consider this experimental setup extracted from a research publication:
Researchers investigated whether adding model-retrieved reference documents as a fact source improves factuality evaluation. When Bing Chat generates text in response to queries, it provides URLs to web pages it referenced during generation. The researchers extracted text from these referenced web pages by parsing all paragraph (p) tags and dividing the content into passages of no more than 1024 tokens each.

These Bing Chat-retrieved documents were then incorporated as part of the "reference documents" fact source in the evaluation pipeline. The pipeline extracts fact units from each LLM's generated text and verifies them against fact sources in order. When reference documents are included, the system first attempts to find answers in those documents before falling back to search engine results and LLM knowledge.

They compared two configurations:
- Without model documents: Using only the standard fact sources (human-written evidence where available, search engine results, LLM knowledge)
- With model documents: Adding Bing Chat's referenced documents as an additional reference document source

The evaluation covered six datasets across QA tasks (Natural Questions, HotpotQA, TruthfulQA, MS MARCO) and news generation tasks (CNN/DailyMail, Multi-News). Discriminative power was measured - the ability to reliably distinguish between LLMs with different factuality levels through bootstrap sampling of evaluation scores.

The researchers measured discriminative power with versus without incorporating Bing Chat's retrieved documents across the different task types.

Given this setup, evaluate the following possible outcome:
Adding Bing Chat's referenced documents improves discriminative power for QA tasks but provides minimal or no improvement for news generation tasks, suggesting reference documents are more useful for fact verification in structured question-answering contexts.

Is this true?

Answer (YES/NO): NO